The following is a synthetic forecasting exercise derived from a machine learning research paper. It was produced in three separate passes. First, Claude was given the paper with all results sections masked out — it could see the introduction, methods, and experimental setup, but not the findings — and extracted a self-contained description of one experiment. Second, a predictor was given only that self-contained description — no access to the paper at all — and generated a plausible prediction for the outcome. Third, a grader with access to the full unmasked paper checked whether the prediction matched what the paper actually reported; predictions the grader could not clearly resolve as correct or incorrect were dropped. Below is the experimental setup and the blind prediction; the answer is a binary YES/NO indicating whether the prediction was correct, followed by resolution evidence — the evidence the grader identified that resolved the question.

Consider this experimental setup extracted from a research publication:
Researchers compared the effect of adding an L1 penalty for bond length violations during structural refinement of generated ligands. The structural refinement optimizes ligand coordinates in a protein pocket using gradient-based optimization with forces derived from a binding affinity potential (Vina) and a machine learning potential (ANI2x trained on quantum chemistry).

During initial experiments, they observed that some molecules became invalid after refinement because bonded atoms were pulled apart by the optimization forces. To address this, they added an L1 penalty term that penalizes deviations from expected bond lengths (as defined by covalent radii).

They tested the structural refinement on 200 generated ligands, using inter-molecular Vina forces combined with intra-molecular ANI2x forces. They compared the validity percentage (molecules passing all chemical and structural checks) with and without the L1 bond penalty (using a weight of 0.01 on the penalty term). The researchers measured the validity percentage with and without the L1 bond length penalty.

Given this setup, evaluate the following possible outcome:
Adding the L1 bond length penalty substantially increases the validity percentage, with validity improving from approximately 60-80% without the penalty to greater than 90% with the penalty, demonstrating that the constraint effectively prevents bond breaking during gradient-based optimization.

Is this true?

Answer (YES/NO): NO